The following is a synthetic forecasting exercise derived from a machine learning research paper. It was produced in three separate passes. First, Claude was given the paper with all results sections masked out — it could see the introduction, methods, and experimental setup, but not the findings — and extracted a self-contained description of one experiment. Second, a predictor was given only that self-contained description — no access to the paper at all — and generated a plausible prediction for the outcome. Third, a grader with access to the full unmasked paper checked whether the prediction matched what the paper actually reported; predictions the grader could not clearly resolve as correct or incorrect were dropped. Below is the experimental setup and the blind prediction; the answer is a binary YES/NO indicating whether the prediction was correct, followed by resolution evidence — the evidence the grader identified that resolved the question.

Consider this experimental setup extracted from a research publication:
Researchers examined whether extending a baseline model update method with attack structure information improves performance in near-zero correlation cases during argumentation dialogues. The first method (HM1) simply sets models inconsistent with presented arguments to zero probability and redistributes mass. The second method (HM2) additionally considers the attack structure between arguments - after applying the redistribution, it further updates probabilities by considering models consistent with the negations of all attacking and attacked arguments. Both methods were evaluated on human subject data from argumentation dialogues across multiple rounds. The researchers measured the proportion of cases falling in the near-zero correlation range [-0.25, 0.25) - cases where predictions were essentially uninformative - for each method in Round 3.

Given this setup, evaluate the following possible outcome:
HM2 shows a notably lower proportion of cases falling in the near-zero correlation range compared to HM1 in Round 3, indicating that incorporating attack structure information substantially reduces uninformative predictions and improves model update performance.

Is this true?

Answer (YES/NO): NO